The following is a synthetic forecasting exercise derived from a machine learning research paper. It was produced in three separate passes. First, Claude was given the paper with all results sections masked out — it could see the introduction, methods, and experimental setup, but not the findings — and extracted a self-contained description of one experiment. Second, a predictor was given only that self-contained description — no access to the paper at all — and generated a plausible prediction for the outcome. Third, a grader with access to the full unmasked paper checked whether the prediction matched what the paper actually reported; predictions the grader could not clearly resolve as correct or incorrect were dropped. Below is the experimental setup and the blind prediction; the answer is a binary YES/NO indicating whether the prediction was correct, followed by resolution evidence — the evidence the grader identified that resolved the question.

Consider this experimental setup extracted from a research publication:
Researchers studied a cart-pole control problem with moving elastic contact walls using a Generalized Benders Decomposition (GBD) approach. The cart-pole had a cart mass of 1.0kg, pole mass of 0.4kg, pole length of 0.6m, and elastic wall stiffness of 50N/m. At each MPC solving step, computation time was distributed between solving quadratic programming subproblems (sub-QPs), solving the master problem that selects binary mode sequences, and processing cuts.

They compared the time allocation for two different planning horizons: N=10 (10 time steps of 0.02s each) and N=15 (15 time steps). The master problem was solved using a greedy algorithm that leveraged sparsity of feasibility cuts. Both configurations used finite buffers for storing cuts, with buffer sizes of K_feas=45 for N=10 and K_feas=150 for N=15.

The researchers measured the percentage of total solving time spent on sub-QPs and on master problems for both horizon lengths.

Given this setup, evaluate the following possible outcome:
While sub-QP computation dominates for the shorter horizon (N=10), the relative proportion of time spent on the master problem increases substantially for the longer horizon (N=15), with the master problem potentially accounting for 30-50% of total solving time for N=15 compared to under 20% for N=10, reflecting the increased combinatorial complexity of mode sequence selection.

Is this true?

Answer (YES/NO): NO